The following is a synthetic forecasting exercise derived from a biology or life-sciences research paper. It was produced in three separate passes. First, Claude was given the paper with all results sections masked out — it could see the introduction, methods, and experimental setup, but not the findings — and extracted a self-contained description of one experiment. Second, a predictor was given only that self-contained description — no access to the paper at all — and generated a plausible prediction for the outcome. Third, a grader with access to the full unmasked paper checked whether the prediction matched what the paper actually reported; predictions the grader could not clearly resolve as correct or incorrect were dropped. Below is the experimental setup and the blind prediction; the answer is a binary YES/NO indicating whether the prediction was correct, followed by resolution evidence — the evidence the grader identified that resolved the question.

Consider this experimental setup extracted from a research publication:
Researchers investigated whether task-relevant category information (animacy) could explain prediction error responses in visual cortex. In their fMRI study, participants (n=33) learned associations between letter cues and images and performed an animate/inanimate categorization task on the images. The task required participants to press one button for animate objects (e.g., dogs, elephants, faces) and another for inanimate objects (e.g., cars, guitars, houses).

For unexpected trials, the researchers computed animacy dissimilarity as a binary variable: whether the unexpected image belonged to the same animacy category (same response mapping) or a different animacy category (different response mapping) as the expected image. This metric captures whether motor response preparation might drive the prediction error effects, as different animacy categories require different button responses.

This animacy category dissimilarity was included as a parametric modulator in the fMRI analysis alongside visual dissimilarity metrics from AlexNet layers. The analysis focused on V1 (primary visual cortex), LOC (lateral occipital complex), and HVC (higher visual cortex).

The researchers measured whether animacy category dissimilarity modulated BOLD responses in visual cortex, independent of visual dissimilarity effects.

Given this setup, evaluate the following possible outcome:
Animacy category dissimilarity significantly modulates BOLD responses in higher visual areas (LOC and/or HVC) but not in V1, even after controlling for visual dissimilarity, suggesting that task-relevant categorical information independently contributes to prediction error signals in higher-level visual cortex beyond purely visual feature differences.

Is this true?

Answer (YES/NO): NO